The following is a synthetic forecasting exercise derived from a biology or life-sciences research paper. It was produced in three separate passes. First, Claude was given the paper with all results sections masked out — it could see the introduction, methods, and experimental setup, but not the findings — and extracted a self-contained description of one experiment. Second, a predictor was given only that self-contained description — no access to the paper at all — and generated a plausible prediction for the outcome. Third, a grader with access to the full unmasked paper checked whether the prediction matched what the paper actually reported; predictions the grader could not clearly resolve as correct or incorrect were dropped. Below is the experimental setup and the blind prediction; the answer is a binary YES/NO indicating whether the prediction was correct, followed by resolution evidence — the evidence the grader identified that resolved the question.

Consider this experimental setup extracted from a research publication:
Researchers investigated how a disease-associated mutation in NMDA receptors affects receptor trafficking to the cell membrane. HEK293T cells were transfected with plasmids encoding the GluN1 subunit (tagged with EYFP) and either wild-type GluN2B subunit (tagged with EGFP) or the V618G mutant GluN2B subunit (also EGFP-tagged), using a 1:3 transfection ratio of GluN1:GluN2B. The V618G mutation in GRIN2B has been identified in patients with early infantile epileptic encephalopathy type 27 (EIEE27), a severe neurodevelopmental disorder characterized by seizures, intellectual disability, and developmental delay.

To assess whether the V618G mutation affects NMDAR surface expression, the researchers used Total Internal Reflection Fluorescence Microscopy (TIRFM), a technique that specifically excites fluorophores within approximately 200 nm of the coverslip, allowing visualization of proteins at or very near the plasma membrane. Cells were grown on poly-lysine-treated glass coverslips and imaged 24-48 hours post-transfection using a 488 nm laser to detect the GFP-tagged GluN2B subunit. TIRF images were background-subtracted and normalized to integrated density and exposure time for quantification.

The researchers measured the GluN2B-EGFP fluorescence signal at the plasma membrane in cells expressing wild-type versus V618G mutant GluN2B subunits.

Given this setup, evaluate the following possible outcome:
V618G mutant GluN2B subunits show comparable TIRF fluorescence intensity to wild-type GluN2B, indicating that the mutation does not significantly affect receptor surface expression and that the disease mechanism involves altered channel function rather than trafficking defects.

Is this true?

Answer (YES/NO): NO